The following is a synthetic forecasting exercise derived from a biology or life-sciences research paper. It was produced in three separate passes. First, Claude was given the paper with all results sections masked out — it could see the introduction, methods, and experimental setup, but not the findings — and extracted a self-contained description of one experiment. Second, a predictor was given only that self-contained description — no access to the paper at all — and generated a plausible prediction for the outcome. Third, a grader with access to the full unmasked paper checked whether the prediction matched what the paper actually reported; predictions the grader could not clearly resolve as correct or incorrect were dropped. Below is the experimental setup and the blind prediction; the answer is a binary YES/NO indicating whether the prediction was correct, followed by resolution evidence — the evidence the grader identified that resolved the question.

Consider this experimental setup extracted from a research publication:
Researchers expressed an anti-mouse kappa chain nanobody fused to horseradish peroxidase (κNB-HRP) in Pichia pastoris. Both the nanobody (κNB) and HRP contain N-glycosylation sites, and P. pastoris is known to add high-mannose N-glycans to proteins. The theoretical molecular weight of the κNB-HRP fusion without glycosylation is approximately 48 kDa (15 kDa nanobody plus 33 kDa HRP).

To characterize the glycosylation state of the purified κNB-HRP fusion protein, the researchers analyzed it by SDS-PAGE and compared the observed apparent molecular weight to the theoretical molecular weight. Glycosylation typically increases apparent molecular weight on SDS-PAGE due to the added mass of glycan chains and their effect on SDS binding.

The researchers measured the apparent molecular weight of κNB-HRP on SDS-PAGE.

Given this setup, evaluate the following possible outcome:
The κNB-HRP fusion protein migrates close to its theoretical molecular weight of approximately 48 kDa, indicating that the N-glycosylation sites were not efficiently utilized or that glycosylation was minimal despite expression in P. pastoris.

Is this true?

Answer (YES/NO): NO